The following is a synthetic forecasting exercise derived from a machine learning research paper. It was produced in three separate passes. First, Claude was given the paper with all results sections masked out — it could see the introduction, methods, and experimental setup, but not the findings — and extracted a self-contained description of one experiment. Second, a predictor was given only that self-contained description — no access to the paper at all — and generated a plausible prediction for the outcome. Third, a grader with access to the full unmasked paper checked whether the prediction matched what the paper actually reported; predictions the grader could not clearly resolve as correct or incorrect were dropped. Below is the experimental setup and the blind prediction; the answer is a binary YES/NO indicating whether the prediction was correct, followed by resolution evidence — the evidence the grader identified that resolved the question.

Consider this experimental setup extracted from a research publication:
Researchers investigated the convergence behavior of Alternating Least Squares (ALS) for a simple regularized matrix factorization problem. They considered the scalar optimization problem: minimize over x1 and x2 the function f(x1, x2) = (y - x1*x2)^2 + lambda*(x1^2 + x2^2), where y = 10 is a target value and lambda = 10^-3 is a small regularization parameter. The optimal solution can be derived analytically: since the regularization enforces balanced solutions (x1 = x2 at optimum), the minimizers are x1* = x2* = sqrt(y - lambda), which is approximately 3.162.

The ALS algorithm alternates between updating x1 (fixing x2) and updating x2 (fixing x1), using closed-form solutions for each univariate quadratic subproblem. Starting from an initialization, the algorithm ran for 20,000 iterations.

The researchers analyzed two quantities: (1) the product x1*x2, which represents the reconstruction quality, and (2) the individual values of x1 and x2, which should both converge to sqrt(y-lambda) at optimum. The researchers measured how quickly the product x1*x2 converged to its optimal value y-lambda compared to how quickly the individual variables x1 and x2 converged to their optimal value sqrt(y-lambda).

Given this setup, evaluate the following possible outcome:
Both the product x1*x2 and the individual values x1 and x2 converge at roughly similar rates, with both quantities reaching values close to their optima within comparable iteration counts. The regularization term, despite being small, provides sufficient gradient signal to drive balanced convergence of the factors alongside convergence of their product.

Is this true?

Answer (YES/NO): NO